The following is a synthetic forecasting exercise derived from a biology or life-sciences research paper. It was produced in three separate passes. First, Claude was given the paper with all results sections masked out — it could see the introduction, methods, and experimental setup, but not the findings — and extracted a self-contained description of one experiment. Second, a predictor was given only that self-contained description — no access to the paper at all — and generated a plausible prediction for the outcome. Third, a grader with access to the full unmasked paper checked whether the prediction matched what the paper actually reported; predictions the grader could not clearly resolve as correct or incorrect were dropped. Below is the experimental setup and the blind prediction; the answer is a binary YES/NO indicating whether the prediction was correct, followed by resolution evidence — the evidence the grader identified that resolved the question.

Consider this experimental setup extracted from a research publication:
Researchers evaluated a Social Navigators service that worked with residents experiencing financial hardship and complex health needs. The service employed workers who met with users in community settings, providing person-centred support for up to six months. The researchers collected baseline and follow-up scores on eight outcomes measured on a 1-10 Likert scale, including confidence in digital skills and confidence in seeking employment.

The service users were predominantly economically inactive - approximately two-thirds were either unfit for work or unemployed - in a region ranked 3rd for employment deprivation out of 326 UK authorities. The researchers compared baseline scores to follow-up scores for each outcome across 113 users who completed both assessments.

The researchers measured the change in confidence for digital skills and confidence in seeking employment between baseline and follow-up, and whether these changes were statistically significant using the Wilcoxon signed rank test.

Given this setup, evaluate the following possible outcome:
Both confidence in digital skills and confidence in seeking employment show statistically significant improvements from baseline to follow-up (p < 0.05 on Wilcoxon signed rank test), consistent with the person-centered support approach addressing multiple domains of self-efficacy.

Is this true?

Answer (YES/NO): YES